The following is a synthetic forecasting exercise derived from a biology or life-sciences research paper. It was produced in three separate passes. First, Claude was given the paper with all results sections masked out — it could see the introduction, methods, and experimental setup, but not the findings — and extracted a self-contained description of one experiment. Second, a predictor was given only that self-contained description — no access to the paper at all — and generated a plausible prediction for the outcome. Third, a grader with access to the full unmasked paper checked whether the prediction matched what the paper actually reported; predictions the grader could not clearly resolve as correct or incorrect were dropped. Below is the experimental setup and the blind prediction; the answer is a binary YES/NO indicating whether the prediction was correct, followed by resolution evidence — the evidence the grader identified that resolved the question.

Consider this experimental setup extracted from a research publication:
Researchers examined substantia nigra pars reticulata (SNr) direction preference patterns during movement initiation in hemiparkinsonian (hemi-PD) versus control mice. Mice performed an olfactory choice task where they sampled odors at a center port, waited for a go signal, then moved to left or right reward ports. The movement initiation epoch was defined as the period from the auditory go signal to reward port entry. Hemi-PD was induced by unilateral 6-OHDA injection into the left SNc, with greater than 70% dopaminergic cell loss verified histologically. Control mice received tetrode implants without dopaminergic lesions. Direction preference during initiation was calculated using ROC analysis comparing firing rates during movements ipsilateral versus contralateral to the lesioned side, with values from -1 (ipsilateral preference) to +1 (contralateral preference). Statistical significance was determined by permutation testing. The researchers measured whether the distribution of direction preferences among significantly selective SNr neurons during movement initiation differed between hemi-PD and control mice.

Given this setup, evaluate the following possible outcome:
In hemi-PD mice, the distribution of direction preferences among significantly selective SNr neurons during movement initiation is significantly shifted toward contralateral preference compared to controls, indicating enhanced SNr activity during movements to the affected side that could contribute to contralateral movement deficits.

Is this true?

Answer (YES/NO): NO